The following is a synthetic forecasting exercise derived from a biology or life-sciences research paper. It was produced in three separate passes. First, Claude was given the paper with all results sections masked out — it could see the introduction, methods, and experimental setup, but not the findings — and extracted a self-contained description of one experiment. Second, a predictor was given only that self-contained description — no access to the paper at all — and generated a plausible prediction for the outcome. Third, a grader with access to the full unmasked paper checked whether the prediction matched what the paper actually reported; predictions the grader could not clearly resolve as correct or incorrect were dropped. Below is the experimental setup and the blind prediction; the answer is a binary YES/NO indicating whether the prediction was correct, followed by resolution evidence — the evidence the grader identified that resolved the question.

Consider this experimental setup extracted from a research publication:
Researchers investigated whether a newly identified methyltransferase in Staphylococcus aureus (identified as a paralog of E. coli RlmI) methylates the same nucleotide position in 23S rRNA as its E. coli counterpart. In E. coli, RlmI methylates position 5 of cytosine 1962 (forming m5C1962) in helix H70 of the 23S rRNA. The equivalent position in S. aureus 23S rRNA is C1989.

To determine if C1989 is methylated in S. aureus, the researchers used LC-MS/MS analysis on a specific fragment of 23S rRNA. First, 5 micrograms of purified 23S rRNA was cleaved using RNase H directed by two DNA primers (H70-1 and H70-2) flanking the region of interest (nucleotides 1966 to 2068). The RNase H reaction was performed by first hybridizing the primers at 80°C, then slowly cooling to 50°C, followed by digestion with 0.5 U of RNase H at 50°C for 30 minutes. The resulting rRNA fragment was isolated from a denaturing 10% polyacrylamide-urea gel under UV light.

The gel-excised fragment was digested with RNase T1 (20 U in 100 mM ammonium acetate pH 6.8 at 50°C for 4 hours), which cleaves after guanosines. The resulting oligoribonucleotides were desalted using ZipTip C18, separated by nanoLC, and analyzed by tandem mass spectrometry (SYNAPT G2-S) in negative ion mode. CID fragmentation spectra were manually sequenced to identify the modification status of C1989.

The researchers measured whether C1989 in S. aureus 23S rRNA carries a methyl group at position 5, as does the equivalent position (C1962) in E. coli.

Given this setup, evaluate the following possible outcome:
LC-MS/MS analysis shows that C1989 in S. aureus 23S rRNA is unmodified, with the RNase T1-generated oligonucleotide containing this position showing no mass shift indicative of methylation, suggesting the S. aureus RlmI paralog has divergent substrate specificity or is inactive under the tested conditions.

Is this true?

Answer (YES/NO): YES